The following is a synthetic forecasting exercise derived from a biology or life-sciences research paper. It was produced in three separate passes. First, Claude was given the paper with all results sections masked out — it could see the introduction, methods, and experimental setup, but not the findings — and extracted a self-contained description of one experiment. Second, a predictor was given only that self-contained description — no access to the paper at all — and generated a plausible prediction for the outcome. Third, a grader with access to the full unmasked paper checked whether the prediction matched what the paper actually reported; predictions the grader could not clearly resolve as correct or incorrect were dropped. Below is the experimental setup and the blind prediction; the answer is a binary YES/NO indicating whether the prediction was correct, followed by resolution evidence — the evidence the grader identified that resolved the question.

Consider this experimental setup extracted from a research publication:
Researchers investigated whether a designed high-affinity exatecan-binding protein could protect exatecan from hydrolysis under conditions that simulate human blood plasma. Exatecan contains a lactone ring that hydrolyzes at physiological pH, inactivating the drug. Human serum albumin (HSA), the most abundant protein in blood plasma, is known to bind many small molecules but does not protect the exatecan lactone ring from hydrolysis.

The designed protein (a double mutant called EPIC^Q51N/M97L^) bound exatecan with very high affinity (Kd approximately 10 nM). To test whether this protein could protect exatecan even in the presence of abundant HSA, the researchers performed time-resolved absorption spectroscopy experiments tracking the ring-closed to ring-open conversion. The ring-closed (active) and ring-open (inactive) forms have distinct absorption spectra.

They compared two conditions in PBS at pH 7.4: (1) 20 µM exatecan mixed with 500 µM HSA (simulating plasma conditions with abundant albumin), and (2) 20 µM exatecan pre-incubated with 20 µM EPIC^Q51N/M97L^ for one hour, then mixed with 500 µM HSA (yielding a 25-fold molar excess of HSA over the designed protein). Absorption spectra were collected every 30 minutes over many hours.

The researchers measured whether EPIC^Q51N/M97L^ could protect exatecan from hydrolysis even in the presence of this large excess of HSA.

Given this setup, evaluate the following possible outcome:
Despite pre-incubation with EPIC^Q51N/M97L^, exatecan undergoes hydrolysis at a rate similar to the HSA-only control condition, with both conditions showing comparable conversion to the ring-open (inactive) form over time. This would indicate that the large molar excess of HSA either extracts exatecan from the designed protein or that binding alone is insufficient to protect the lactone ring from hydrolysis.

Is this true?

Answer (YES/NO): NO